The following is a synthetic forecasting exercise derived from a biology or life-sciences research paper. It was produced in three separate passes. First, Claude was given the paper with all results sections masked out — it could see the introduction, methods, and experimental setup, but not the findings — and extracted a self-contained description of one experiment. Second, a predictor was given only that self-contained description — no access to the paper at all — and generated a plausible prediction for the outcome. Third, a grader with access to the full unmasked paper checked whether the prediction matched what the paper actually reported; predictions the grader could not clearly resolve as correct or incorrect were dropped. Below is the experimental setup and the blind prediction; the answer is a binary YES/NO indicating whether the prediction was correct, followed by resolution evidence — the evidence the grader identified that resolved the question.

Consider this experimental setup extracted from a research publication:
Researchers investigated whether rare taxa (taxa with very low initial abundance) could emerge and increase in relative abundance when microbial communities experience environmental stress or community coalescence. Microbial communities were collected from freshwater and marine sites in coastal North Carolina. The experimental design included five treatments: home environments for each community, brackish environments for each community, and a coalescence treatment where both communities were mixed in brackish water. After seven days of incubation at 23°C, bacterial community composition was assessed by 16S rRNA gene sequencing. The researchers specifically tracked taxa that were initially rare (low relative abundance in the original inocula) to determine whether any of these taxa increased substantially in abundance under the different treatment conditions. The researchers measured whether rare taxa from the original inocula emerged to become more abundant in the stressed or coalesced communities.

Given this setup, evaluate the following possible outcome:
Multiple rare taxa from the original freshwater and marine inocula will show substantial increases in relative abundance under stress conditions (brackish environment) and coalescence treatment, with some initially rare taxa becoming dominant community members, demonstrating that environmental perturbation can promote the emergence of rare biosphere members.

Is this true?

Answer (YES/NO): NO